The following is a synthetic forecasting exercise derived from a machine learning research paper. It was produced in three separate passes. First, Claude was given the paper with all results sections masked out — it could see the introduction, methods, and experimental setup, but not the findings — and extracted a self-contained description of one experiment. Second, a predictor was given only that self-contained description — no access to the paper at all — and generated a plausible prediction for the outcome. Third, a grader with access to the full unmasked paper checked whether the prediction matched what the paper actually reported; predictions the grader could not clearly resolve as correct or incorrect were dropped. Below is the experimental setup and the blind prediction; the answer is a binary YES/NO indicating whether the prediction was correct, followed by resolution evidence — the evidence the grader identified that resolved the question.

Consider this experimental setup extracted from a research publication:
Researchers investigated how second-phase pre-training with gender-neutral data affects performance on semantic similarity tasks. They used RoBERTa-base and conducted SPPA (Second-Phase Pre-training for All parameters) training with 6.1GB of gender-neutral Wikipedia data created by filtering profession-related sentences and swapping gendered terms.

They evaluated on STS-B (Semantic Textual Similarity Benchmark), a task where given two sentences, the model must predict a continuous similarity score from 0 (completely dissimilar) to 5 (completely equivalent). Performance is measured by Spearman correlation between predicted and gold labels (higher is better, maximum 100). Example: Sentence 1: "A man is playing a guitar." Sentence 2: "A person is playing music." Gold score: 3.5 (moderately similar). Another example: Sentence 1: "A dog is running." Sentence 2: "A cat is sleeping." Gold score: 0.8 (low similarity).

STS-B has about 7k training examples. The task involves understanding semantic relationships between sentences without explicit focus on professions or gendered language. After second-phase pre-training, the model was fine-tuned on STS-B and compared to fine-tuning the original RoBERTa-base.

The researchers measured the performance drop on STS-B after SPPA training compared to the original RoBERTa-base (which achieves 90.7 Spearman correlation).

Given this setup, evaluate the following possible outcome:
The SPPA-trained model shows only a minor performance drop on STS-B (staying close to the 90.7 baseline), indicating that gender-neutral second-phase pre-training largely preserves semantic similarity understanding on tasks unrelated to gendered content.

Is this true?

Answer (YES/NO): NO